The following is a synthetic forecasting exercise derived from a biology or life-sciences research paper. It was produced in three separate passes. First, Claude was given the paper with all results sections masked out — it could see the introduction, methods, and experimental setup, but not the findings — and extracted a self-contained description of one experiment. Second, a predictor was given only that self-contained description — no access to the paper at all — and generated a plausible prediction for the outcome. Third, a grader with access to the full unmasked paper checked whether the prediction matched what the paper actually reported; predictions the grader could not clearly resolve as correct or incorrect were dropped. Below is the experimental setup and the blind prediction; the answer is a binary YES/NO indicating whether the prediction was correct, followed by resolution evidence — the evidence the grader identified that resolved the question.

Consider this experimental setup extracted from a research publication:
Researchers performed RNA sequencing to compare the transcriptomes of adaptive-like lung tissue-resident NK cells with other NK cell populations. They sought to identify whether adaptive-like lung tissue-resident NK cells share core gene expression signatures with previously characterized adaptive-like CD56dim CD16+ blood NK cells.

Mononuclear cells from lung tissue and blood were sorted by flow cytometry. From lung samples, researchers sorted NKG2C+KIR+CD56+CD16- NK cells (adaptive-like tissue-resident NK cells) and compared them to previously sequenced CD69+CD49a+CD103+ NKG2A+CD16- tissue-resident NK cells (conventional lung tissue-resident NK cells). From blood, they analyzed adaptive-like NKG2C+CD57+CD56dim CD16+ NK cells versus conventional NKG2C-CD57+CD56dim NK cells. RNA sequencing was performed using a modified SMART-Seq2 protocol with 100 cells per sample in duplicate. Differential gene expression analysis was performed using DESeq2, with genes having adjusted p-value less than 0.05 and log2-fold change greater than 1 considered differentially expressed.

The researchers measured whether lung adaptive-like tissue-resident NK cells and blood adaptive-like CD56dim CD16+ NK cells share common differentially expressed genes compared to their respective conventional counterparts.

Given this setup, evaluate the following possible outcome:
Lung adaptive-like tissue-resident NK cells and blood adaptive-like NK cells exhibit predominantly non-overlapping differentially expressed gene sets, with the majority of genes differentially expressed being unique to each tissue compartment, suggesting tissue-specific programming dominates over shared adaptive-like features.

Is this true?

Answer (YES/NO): NO